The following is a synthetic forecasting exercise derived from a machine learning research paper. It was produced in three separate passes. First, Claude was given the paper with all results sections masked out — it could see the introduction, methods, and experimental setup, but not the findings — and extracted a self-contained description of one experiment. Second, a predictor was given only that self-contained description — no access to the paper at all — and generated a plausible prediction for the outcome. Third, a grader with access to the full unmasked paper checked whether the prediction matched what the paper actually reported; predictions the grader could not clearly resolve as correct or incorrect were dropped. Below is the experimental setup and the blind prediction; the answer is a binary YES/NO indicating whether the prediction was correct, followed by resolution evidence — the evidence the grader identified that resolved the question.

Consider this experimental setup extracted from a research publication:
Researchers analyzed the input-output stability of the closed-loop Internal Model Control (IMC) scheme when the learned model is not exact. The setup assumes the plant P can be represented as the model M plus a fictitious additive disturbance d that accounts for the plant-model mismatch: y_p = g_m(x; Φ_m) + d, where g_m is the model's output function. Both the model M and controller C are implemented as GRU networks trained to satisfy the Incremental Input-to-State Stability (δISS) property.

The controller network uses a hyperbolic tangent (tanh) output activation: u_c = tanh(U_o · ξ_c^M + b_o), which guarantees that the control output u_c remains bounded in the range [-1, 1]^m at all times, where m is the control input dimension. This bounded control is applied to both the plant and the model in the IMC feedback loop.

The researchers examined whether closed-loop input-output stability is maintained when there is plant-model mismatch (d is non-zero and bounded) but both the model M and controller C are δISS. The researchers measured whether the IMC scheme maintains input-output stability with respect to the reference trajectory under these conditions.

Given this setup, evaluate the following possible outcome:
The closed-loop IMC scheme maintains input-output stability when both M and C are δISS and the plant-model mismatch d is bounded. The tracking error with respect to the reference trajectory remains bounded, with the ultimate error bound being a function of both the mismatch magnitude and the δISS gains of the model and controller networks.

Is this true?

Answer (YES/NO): NO